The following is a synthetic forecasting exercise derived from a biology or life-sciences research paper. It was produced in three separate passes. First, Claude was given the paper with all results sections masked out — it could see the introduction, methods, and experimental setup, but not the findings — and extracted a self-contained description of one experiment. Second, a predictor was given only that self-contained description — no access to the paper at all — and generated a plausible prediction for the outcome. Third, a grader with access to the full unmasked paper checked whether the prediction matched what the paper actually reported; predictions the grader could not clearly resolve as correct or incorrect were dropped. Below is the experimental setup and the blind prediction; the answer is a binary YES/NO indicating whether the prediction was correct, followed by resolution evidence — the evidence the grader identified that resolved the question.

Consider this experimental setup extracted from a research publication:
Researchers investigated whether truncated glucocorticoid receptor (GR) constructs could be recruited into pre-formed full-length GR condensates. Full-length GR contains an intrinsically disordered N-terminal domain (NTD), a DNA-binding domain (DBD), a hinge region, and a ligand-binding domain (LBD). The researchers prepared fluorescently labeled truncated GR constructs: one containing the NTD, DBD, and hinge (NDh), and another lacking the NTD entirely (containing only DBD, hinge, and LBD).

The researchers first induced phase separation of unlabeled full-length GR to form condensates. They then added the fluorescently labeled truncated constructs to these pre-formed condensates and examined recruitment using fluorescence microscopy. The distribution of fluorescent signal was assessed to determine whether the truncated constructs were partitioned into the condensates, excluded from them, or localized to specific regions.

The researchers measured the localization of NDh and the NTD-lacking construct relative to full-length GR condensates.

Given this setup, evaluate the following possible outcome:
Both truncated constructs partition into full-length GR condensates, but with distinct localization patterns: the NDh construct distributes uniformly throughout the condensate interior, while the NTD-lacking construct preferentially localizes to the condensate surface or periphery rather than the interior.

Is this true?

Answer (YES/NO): NO